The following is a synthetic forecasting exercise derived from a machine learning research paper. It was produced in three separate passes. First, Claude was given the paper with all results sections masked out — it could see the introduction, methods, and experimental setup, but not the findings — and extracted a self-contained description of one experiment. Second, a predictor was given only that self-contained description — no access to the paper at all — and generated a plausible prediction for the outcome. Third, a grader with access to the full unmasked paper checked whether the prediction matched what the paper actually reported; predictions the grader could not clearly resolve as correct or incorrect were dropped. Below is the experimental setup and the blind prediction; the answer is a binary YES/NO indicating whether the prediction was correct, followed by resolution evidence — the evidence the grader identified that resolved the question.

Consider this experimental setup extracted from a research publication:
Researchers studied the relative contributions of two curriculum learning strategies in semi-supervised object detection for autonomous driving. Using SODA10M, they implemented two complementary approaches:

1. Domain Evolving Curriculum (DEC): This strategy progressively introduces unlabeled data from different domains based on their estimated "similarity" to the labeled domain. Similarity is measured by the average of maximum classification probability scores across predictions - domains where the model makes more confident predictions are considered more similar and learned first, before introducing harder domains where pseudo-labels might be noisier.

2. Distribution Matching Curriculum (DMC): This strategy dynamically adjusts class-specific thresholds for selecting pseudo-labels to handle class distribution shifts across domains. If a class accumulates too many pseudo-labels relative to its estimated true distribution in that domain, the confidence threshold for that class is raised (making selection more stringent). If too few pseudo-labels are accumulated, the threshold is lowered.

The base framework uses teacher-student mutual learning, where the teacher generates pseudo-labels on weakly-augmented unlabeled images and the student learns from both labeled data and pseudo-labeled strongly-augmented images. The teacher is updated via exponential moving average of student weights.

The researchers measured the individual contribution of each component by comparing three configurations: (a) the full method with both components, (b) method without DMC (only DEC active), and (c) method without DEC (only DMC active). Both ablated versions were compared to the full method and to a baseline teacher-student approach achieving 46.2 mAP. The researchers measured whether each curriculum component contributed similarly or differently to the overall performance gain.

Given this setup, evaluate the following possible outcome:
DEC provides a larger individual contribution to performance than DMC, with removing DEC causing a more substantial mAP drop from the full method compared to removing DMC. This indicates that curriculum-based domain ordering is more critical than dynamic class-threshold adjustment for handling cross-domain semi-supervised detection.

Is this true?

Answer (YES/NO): NO